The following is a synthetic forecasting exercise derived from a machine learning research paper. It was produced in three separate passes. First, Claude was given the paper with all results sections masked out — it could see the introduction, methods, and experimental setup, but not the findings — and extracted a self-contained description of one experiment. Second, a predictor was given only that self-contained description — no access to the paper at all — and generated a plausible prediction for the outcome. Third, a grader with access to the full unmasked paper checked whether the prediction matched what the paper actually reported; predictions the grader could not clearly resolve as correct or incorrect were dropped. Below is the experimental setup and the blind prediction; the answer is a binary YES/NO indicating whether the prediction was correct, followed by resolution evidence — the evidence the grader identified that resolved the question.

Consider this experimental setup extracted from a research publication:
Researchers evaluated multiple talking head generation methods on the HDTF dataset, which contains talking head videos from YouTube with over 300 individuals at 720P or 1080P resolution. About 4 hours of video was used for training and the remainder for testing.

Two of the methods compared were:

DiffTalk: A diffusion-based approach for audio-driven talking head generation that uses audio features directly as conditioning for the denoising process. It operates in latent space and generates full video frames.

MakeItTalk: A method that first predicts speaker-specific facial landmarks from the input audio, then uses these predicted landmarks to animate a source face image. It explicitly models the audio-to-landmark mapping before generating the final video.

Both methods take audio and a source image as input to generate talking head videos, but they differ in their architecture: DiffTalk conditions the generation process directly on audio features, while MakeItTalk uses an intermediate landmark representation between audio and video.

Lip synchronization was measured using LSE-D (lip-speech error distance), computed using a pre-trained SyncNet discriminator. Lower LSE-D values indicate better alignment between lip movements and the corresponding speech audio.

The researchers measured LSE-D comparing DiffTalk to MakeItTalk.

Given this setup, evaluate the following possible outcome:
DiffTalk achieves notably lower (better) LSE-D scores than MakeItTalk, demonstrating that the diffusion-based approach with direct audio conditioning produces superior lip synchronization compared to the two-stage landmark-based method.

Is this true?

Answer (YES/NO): YES